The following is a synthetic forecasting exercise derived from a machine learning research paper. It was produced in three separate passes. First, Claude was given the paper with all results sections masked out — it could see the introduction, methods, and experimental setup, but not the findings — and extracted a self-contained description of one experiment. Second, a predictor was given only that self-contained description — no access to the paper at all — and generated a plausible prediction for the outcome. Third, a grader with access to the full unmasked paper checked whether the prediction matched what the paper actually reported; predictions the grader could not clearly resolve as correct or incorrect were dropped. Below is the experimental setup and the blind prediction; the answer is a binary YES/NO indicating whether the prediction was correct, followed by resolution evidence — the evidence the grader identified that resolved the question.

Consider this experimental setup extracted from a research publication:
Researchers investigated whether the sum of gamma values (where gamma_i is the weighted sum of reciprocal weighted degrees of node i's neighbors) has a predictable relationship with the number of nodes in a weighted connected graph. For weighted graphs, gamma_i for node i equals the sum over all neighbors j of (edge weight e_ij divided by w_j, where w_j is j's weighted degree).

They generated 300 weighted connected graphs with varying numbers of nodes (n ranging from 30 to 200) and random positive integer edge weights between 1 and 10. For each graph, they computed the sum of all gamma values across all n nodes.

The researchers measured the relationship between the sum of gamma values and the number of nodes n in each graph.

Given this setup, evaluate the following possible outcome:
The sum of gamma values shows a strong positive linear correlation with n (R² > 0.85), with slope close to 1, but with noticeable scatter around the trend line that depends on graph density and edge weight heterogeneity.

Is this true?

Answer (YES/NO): NO